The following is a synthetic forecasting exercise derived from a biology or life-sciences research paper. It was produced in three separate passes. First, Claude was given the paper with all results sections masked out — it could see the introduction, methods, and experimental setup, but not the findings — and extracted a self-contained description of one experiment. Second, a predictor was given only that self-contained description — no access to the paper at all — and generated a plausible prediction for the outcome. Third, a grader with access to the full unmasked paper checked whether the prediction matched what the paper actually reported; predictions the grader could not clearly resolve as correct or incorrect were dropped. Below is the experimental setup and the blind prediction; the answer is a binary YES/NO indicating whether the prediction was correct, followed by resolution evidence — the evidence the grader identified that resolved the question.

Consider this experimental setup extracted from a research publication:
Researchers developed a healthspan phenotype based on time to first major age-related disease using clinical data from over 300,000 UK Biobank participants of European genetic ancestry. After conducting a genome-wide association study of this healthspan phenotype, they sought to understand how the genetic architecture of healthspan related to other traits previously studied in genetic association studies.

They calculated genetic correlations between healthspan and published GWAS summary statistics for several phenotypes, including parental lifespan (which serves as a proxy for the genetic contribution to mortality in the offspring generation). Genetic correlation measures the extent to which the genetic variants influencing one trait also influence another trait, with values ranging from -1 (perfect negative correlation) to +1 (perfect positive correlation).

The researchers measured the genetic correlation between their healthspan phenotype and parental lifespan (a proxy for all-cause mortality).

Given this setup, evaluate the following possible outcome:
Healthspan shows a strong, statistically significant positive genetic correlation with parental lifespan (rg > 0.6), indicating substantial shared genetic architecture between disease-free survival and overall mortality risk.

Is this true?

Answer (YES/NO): NO